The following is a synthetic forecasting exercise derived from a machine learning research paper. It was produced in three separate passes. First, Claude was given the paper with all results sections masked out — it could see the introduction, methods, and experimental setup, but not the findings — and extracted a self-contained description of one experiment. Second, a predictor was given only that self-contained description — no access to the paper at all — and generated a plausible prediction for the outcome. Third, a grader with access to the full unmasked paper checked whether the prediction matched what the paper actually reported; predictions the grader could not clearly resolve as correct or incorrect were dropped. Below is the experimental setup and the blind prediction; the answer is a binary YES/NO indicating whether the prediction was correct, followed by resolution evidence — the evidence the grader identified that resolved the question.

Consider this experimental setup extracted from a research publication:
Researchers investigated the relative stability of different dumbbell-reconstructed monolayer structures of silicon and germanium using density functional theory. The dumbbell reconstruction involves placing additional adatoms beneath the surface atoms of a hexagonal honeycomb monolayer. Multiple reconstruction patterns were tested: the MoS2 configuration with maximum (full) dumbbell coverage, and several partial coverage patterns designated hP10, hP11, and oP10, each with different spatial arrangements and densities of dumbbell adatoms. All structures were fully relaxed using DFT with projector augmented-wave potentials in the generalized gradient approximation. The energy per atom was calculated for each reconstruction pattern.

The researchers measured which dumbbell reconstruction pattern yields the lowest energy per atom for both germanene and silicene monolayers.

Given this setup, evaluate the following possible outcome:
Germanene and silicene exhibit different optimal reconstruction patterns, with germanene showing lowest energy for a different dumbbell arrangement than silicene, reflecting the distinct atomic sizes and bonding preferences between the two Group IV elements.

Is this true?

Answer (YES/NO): NO